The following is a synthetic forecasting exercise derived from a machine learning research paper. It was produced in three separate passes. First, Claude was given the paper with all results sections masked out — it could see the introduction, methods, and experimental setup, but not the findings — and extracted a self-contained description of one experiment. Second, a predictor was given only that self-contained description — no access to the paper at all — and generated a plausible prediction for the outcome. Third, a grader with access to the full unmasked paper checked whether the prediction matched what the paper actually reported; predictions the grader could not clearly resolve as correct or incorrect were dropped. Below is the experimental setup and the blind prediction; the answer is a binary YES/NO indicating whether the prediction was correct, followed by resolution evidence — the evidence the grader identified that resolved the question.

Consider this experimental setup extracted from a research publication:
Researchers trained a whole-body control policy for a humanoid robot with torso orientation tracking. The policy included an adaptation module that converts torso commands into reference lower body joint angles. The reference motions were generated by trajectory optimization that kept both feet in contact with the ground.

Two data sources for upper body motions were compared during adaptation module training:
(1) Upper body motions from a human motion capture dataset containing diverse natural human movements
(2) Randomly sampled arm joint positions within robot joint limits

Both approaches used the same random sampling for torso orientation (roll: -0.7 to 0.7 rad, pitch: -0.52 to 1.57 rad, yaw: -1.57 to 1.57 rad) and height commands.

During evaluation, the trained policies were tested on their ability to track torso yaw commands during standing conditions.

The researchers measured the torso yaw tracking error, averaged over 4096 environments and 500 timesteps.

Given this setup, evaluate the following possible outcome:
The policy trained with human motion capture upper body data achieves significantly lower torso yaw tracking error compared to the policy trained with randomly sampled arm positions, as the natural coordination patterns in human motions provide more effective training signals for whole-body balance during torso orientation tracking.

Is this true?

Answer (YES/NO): NO